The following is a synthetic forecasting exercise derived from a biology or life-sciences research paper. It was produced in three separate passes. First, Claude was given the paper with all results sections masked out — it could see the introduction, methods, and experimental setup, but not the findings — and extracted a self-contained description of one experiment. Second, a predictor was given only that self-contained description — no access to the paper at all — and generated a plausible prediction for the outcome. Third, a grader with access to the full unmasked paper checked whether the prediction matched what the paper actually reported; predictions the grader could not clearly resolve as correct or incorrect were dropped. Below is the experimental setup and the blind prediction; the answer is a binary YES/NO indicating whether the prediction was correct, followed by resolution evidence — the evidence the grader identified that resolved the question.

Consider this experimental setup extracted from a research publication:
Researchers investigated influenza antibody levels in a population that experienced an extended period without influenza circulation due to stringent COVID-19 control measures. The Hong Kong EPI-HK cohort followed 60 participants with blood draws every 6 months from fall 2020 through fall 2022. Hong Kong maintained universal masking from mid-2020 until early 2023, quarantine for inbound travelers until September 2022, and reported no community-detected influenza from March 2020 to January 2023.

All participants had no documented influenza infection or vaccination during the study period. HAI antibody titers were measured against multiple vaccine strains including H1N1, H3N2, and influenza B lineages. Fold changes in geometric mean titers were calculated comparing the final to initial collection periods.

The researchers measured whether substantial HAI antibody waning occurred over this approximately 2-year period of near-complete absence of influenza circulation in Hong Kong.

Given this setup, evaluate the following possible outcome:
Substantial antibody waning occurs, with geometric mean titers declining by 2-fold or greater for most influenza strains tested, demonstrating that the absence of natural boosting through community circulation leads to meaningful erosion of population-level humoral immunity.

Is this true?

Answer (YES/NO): NO